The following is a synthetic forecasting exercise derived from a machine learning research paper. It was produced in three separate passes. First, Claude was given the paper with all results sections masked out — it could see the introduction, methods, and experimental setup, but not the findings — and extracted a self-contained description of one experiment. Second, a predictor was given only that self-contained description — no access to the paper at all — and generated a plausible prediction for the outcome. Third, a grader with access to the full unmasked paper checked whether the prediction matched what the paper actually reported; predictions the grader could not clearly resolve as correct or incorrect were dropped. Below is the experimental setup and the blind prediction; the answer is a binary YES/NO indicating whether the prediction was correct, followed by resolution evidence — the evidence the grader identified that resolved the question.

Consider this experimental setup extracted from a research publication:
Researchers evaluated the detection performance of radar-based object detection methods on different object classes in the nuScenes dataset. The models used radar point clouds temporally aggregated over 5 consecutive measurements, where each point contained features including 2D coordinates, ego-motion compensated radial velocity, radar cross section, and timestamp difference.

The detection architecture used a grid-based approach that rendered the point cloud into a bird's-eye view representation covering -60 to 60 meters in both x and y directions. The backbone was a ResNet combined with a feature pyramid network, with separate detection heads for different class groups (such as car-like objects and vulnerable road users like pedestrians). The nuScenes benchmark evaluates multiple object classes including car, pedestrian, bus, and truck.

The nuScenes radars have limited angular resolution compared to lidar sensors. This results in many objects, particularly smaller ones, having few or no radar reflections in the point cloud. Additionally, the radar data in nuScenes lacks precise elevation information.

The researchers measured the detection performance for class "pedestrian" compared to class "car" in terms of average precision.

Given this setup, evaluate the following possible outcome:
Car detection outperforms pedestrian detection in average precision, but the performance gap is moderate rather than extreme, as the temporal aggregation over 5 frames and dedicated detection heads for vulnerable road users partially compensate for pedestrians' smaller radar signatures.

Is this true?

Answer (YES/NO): NO